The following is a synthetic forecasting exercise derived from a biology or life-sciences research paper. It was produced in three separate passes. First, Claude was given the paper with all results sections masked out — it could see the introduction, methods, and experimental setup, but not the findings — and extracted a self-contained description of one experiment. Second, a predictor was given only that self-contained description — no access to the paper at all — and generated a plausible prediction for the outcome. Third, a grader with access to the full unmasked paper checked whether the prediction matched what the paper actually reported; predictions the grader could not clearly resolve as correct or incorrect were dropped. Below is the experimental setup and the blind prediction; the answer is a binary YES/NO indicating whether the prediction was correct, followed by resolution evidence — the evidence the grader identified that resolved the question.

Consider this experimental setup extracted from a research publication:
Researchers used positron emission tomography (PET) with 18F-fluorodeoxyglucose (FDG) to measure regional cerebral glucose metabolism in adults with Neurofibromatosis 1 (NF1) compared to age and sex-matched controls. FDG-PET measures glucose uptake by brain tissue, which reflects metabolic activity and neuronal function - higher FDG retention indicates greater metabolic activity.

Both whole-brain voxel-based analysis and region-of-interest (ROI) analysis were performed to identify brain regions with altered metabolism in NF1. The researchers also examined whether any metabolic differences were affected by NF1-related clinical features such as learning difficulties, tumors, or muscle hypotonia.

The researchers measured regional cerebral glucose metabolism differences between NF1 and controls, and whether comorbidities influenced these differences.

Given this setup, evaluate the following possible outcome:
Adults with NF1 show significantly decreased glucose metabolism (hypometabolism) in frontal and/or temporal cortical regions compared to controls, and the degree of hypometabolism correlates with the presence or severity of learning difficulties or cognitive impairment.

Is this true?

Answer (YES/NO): NO